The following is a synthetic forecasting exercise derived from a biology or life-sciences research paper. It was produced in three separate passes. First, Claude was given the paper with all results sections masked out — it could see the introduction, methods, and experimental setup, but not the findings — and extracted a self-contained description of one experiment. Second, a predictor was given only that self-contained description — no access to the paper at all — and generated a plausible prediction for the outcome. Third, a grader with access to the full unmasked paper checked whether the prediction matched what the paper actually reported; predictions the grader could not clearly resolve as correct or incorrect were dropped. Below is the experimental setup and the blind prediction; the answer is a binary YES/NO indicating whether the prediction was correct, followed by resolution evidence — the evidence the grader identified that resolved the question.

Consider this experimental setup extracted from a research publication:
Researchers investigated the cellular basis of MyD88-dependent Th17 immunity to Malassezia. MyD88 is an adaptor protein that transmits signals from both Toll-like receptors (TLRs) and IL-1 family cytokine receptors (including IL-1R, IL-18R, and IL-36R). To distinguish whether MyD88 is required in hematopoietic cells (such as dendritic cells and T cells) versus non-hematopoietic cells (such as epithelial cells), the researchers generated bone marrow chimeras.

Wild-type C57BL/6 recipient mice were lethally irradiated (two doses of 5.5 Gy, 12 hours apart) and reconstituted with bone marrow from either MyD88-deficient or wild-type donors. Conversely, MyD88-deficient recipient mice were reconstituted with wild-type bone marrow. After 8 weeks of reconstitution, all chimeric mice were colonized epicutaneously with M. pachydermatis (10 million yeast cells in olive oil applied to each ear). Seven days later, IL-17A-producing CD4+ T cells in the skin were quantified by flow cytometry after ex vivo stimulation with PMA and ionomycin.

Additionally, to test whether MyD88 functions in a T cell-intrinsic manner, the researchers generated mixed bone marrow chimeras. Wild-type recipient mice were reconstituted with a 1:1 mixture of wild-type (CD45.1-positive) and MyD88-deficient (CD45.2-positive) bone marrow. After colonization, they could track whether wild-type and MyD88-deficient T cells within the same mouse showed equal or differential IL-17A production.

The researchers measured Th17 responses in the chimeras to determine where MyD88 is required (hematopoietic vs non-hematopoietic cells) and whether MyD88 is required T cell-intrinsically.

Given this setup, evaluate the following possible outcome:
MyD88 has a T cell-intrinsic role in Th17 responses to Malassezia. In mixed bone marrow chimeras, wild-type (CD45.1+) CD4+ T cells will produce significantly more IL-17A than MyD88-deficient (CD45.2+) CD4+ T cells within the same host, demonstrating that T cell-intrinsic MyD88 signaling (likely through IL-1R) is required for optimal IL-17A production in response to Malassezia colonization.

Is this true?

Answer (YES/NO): YES